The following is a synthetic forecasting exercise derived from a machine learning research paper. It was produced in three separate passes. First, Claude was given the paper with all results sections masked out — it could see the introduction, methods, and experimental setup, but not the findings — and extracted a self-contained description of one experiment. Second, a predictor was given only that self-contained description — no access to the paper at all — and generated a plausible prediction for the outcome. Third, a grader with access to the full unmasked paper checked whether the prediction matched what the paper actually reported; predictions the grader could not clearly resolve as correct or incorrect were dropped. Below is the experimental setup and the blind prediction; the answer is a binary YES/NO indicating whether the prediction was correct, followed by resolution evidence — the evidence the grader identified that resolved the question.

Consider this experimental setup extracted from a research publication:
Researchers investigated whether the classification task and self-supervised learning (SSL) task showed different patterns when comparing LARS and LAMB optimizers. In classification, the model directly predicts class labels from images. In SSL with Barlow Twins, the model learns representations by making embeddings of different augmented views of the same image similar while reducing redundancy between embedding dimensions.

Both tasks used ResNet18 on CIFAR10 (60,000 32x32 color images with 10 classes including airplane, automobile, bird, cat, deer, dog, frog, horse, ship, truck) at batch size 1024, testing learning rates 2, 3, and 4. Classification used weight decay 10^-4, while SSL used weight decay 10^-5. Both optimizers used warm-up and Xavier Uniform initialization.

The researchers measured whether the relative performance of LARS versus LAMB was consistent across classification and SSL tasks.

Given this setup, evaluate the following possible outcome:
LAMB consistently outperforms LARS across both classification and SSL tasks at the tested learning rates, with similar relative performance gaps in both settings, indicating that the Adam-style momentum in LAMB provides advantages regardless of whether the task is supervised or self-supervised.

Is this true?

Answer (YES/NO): NO